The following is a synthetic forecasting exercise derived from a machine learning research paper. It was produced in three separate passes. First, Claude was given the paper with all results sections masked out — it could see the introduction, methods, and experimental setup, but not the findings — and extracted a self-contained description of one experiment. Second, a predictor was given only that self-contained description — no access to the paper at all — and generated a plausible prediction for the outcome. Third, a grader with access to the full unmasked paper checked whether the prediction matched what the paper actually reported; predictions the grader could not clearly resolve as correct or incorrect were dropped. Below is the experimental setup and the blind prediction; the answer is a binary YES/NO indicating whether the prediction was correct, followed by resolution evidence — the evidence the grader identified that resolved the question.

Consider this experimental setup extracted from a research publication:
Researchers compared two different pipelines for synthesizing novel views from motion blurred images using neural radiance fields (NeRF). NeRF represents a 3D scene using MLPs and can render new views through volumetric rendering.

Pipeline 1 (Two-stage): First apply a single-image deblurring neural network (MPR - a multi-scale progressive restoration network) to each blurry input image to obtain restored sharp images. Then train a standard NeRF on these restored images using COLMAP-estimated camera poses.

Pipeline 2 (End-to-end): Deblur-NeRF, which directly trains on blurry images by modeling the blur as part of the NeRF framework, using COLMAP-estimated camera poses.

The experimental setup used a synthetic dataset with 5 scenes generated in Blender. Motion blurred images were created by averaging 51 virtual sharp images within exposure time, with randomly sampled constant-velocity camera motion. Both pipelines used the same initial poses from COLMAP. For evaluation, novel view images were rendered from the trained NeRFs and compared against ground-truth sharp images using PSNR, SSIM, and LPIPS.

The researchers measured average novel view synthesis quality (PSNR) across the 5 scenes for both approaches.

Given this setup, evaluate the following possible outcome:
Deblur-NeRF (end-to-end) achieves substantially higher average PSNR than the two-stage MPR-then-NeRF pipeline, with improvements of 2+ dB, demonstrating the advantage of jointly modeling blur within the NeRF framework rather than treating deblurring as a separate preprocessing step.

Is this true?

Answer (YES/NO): NO